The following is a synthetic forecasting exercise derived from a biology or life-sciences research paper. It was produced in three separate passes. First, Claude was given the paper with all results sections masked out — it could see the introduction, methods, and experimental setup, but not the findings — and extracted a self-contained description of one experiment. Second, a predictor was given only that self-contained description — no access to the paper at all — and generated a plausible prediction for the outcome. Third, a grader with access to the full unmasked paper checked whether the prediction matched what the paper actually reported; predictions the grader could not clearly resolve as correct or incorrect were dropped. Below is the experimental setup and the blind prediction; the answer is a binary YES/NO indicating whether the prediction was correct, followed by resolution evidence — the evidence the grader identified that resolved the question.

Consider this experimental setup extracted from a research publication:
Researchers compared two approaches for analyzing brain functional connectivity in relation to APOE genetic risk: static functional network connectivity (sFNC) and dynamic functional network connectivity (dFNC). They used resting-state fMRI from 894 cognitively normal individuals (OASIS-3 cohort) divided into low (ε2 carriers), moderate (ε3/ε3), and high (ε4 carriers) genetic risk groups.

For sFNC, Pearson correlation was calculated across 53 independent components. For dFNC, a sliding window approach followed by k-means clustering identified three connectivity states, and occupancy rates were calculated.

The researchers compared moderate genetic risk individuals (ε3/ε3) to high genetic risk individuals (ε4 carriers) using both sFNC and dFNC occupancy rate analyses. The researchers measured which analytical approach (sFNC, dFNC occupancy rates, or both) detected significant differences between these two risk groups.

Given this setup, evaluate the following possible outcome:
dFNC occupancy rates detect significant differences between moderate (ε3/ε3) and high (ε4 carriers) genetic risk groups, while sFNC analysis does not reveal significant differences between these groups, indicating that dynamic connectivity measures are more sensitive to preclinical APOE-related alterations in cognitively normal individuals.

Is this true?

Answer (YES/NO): NO